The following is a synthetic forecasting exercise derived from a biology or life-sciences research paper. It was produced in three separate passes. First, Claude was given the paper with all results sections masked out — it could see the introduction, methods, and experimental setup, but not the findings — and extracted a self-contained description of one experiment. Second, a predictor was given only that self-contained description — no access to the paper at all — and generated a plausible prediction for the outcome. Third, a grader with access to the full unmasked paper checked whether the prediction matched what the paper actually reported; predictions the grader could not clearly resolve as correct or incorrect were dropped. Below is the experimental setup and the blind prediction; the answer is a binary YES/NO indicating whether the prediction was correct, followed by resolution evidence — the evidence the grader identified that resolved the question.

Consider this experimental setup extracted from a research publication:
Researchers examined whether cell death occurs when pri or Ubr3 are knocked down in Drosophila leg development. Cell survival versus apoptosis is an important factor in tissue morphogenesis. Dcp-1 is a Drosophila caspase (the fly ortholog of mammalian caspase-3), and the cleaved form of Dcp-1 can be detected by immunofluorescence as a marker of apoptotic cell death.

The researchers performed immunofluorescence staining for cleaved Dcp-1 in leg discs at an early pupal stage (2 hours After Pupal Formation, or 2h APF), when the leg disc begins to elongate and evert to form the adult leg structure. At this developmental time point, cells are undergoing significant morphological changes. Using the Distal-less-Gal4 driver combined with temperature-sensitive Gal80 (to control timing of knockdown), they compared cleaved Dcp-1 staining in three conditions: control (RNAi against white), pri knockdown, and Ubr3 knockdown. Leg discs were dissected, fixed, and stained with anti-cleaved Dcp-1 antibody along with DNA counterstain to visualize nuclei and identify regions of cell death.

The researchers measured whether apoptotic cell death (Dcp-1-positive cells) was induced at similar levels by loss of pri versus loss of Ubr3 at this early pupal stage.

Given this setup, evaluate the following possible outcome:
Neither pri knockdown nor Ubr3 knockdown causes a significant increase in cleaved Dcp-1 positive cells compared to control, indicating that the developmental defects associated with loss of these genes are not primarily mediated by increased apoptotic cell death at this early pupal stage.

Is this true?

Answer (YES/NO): NO